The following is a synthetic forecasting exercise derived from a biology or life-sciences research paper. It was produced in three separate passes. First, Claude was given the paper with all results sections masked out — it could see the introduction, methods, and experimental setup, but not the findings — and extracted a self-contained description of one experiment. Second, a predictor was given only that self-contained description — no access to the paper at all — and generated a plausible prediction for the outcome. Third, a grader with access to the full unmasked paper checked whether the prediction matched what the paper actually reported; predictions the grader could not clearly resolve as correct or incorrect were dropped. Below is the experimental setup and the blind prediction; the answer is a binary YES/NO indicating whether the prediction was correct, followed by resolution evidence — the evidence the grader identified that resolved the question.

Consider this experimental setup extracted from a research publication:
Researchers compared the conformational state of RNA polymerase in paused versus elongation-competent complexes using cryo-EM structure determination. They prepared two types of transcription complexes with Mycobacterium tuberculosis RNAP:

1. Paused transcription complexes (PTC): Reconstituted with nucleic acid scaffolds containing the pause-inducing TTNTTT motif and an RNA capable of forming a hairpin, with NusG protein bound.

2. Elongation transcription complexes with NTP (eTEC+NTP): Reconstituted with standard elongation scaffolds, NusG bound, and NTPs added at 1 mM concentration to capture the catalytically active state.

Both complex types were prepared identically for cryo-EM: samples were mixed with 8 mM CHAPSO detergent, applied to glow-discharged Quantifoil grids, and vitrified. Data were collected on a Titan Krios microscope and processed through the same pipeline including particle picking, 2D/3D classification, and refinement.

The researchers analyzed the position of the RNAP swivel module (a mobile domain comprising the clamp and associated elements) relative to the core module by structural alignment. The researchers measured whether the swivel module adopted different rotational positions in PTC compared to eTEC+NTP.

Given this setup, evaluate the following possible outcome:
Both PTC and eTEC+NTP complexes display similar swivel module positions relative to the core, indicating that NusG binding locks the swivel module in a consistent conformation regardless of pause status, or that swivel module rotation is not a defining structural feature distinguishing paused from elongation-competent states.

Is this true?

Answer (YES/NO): NO